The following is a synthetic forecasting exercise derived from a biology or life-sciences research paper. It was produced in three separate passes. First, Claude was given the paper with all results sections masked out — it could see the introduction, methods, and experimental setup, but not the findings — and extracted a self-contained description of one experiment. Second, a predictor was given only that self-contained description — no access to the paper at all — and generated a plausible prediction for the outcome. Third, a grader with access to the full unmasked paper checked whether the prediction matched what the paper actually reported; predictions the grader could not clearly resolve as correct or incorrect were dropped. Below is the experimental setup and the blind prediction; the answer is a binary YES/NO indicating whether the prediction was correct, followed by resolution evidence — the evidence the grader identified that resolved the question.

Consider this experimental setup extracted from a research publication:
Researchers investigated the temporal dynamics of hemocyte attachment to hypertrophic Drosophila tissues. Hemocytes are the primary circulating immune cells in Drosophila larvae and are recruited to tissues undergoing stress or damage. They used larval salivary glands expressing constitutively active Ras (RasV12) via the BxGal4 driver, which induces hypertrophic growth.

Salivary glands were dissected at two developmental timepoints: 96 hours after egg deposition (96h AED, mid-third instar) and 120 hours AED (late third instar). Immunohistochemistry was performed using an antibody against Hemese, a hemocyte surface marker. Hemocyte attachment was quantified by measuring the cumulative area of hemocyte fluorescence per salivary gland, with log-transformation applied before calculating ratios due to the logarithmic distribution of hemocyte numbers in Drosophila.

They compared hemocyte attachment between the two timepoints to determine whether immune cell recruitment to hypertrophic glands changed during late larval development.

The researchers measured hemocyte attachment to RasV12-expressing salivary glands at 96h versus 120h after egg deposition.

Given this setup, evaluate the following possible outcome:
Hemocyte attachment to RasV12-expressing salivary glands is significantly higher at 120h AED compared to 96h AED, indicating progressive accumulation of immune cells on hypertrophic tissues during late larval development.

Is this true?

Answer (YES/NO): YES